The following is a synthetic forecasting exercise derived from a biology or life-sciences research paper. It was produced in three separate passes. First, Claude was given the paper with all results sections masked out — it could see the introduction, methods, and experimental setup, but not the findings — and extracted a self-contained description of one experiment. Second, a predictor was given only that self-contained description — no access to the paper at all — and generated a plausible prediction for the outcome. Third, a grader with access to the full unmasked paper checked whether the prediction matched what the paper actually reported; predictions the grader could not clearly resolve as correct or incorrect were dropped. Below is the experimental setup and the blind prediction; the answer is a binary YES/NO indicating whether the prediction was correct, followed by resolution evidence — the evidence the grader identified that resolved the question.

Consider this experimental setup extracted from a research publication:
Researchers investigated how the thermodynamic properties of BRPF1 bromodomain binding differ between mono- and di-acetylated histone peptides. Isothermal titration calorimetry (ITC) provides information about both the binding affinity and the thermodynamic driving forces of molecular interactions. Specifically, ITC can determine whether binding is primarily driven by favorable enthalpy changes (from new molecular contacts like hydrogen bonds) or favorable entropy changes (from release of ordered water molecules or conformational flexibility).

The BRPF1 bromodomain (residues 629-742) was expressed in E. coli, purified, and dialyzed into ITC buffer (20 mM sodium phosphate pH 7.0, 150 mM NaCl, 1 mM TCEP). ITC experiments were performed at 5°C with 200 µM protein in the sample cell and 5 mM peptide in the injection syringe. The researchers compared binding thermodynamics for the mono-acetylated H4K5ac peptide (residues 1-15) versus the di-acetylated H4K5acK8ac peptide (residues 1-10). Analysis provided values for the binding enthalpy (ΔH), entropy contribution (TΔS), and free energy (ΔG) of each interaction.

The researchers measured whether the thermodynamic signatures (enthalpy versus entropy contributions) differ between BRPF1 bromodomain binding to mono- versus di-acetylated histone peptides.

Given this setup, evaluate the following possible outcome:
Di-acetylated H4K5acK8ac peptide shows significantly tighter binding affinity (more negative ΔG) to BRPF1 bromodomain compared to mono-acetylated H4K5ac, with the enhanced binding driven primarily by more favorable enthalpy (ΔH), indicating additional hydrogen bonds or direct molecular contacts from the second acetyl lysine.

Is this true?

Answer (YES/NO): YES